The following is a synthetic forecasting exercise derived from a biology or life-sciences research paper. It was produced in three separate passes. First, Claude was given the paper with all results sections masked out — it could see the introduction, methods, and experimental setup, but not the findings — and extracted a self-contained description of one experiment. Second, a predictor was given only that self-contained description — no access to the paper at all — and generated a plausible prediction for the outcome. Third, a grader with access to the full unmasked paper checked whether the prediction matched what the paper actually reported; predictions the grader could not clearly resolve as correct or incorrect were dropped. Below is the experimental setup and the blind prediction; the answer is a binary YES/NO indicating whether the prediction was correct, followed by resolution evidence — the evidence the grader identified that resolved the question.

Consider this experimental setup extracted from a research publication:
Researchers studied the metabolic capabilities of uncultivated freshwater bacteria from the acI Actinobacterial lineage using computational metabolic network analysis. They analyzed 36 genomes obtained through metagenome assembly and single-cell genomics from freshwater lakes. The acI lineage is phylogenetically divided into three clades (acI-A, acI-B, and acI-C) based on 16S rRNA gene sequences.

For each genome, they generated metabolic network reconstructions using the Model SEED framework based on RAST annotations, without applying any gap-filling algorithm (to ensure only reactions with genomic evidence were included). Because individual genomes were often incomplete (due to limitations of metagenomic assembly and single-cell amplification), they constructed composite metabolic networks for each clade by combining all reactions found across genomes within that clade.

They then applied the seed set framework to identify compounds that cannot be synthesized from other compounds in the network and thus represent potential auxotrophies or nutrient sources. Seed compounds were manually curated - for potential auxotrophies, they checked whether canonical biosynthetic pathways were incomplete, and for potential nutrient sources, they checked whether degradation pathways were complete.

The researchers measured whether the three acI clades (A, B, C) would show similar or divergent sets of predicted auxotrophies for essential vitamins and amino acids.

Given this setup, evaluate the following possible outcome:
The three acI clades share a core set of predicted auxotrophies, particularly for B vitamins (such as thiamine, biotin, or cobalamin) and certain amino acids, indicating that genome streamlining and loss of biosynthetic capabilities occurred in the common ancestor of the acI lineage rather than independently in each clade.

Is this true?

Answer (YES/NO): NO